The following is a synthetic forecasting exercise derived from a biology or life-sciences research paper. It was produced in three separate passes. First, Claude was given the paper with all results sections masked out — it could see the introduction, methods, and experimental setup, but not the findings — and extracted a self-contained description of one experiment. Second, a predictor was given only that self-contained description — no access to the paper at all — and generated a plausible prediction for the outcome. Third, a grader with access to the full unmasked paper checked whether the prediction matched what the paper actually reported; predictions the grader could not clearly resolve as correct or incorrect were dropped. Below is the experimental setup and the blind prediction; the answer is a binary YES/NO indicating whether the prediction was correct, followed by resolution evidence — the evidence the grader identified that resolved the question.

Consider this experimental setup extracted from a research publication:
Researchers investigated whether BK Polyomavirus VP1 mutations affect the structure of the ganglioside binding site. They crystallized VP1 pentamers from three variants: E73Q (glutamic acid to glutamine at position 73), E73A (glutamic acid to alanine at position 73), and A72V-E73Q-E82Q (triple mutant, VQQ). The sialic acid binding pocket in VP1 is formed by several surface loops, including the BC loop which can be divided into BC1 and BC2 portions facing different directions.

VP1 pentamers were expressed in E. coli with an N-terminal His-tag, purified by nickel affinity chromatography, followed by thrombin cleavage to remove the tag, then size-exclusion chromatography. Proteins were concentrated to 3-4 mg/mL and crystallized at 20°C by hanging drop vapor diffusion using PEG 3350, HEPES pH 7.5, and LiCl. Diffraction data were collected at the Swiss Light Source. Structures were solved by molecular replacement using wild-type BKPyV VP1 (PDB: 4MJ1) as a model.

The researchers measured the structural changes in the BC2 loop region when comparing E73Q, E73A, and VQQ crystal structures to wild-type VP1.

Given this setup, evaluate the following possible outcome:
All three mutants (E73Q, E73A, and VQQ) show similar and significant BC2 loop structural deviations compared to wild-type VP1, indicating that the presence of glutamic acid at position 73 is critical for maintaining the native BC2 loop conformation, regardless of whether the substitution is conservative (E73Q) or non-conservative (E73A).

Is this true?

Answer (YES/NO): NO